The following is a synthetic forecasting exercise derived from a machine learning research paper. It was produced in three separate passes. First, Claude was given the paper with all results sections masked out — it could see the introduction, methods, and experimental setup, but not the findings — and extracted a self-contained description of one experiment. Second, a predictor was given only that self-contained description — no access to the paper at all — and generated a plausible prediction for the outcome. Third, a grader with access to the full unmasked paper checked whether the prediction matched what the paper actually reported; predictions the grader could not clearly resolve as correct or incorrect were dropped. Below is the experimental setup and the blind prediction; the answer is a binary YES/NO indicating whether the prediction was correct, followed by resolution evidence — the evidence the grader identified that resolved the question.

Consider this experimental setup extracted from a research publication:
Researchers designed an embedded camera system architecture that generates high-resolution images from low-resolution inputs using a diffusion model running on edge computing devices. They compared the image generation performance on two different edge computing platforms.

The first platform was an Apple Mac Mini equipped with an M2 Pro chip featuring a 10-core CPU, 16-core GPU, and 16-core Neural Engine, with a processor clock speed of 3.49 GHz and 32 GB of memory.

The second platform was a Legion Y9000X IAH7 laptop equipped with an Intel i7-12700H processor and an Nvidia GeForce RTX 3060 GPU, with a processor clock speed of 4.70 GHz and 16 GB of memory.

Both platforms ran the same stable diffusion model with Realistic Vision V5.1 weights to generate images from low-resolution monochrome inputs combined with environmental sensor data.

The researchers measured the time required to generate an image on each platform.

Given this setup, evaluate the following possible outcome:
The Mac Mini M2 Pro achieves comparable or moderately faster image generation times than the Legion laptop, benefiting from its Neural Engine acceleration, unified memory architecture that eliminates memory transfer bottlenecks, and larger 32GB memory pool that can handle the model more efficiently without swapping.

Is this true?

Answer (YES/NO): NO